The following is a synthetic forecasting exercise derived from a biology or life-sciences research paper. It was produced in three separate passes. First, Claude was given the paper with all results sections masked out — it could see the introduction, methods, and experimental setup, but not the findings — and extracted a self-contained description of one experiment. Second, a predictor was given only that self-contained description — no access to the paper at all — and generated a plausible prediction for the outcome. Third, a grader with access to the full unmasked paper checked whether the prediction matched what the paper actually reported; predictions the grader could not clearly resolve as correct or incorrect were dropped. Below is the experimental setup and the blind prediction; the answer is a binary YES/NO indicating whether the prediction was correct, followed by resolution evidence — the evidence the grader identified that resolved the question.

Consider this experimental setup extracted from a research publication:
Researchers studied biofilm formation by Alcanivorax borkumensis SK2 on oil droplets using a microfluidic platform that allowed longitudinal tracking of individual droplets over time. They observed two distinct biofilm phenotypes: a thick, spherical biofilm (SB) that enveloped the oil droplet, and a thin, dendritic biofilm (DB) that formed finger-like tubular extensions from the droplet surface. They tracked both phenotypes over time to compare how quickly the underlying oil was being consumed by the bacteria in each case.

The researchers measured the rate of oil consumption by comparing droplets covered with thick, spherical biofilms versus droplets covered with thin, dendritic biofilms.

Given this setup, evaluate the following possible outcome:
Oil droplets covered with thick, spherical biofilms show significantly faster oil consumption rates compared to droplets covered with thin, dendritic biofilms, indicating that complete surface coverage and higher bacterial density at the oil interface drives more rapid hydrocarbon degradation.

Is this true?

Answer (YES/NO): NO